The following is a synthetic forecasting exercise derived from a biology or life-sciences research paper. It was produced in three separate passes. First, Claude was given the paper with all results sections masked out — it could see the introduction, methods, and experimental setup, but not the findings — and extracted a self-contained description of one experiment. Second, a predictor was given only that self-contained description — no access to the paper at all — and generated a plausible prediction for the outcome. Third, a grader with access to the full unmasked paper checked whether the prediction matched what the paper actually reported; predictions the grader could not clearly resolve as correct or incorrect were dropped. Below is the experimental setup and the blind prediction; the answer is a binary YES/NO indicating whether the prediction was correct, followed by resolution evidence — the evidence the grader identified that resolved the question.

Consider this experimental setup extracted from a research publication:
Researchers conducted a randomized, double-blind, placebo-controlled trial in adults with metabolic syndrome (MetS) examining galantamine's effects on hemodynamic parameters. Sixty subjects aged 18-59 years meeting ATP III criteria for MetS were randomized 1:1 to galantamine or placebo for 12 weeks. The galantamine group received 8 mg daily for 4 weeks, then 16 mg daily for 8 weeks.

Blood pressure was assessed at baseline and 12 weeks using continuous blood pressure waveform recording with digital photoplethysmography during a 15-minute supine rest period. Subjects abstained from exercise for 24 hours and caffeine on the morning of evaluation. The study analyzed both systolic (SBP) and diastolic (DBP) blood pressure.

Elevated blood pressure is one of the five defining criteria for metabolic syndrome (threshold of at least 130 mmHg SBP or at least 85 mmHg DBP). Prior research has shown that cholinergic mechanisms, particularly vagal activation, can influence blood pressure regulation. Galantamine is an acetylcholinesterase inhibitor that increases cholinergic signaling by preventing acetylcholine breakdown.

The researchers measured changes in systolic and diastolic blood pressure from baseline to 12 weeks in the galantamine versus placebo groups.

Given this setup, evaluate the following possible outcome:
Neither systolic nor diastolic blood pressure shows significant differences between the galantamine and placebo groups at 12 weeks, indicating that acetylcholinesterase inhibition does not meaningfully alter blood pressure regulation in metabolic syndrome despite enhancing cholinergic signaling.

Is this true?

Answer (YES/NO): YES